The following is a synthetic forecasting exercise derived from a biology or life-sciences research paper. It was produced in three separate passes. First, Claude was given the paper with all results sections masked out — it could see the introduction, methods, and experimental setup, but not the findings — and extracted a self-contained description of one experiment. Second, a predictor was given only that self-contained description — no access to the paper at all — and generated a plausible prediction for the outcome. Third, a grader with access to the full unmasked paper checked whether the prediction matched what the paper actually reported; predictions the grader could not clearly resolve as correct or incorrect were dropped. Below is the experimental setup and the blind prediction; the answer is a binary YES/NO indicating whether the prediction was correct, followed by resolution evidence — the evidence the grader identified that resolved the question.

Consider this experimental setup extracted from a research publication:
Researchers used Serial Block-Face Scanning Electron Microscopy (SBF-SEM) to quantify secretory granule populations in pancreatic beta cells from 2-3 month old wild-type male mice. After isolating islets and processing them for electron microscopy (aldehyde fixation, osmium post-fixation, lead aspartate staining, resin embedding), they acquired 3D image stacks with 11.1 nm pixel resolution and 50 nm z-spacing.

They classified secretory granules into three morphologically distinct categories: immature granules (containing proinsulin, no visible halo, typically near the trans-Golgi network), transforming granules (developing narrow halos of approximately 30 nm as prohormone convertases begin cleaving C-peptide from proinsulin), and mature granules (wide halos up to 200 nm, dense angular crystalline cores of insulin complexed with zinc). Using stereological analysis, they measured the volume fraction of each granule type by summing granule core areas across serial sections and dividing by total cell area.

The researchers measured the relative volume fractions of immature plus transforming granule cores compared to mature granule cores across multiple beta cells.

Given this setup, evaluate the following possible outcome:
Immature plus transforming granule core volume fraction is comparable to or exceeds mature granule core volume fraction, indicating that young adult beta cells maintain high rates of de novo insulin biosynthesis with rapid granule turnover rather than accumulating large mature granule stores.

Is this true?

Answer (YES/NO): NO